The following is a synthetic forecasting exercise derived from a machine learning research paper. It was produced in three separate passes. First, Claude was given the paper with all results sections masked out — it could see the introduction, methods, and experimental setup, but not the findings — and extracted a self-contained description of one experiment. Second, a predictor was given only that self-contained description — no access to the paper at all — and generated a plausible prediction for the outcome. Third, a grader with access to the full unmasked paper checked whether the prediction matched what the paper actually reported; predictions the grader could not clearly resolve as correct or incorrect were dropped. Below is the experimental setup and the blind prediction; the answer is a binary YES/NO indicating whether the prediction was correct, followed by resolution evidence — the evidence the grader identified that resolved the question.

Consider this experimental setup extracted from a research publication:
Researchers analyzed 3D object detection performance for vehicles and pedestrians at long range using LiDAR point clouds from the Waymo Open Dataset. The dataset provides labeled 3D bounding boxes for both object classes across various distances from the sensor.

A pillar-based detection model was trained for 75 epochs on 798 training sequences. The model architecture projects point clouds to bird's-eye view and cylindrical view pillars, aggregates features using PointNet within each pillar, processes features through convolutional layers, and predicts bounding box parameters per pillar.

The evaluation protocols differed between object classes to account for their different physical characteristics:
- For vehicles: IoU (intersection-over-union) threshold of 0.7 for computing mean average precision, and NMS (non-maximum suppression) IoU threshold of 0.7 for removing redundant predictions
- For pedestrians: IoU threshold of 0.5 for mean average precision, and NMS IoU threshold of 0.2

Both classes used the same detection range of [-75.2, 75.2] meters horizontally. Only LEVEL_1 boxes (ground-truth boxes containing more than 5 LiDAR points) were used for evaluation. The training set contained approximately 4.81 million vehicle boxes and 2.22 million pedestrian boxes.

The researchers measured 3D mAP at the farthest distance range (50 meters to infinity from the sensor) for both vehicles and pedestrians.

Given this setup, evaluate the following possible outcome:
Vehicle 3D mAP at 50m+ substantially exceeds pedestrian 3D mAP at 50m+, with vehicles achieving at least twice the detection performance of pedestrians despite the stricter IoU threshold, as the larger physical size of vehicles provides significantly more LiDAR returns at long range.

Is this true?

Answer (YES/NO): NO